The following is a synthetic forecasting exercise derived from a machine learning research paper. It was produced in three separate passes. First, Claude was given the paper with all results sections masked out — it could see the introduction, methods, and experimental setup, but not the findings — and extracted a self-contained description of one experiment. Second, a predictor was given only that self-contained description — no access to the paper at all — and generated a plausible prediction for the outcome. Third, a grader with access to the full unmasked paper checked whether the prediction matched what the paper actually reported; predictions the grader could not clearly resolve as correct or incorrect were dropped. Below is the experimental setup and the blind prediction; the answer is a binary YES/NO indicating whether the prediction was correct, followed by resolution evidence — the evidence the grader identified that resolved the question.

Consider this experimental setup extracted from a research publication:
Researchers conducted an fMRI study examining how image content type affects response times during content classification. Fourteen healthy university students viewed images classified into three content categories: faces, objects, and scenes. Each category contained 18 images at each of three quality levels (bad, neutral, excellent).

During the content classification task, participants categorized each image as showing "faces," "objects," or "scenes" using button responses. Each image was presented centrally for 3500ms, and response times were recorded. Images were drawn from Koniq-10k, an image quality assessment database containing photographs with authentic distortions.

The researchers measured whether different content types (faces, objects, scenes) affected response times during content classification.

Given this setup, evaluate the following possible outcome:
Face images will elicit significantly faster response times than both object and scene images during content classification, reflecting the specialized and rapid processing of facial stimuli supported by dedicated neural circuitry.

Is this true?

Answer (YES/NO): YES